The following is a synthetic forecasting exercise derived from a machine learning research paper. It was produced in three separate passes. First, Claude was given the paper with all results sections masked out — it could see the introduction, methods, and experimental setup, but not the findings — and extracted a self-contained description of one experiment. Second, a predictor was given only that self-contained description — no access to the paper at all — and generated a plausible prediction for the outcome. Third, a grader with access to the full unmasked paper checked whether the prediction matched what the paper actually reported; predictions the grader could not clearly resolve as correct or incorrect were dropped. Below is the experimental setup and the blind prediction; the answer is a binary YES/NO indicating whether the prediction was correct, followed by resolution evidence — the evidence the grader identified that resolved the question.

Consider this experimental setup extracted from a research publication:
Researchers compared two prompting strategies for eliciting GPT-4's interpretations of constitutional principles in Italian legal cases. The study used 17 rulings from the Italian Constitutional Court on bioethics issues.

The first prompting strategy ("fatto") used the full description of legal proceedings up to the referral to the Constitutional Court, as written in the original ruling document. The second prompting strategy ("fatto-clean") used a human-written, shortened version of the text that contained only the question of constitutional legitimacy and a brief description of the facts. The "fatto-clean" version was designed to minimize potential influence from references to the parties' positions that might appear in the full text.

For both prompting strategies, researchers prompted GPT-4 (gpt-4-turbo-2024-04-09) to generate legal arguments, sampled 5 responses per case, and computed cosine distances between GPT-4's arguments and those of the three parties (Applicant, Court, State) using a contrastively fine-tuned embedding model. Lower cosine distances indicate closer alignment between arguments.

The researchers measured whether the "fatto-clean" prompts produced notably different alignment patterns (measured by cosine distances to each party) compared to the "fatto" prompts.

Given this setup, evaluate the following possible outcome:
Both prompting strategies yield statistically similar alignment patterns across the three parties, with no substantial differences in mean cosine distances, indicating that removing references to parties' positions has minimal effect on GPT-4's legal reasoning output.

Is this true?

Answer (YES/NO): YES